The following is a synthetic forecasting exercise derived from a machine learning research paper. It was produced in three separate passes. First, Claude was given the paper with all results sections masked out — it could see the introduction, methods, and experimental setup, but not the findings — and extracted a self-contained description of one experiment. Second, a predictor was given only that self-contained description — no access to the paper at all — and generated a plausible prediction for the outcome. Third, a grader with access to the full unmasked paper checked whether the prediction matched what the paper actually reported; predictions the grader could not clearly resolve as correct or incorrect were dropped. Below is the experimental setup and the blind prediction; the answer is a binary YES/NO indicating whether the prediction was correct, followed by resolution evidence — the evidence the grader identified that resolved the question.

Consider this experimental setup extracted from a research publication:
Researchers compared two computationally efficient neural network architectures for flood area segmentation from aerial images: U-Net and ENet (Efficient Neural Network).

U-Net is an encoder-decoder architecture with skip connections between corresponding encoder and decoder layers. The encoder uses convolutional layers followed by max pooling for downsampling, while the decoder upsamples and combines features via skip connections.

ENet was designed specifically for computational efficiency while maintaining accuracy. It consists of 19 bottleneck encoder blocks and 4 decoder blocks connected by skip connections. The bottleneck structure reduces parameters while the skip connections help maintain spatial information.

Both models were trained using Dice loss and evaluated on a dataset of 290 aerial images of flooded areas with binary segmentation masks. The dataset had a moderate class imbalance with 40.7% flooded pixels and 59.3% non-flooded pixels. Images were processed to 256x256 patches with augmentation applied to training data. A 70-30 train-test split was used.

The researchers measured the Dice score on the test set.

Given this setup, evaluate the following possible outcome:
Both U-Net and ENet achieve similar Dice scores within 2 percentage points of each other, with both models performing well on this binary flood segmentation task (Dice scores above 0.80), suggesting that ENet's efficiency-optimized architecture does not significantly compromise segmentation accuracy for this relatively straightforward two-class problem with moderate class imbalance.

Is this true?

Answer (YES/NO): YES